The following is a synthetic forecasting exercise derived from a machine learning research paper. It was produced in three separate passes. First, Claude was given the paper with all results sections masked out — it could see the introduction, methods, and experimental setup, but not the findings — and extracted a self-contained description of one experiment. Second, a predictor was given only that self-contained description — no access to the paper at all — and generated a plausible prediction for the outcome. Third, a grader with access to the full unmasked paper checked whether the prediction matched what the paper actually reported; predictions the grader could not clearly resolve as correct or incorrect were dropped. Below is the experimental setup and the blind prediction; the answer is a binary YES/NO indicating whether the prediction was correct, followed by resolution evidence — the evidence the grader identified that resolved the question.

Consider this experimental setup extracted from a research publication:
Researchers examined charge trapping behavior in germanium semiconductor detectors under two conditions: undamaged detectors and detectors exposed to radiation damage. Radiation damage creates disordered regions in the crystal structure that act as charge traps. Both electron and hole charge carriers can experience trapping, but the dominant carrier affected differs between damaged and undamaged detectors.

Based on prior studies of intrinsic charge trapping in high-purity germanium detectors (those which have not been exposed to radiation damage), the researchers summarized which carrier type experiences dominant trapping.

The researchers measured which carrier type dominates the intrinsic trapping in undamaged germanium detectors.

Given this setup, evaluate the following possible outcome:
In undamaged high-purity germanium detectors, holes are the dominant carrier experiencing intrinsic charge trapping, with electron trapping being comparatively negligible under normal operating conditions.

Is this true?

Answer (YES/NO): NO